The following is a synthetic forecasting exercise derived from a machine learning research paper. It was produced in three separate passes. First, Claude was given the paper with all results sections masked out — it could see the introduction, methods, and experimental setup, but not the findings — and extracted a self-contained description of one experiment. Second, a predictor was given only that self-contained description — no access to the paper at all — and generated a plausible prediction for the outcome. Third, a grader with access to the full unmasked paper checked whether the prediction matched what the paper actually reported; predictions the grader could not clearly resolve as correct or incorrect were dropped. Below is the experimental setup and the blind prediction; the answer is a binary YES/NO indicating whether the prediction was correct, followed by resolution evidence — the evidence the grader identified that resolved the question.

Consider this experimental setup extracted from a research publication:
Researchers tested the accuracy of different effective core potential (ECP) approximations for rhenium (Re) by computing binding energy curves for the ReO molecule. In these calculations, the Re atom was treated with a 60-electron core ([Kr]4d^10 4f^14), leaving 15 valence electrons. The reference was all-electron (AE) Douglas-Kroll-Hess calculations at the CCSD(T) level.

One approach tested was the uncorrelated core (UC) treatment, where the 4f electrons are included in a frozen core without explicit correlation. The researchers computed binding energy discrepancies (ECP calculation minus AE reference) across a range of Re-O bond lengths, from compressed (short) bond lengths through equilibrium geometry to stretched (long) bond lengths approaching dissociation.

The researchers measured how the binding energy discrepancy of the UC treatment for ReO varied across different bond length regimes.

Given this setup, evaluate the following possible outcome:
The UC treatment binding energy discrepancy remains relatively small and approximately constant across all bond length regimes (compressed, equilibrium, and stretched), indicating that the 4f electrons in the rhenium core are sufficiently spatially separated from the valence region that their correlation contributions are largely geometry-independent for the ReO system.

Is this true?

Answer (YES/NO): NO